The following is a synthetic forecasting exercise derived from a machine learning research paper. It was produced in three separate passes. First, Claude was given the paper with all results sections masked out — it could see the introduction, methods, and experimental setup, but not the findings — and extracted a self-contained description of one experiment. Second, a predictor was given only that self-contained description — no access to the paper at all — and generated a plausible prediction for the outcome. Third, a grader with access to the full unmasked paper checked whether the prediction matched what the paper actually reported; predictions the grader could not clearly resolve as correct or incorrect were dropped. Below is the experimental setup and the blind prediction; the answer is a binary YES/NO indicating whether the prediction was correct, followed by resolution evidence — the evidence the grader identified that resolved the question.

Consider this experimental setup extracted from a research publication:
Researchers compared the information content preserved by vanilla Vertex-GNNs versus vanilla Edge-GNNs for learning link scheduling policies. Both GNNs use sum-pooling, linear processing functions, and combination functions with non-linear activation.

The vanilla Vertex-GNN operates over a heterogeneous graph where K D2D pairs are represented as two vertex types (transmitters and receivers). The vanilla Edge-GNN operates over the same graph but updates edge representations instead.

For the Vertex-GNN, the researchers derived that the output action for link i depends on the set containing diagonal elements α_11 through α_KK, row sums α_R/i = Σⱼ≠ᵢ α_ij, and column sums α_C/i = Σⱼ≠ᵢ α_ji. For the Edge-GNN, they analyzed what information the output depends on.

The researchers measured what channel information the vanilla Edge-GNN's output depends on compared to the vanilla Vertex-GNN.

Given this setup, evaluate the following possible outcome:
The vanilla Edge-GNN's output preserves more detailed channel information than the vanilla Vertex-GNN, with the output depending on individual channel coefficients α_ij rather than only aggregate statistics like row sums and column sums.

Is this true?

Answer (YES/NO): YES